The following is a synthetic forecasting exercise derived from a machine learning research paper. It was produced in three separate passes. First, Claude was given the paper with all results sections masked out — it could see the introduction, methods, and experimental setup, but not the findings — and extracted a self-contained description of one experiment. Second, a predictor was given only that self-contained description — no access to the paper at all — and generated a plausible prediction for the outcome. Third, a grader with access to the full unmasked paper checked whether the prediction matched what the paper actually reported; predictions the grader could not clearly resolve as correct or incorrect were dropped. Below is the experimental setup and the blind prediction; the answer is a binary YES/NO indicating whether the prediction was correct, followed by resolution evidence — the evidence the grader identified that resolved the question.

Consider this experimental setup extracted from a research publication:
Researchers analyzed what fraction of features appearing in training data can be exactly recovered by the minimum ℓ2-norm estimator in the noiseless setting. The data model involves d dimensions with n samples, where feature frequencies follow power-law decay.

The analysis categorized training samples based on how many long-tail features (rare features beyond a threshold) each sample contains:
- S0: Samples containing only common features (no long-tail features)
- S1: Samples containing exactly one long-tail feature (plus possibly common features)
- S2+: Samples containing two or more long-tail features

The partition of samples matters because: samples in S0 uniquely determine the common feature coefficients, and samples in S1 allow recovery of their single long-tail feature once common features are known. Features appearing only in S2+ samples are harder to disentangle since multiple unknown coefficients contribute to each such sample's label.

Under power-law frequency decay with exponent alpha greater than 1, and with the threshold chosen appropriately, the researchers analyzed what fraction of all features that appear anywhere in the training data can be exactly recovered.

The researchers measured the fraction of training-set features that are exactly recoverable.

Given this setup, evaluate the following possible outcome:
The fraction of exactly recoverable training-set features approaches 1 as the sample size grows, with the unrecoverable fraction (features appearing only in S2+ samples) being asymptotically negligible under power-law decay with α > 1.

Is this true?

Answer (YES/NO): YES